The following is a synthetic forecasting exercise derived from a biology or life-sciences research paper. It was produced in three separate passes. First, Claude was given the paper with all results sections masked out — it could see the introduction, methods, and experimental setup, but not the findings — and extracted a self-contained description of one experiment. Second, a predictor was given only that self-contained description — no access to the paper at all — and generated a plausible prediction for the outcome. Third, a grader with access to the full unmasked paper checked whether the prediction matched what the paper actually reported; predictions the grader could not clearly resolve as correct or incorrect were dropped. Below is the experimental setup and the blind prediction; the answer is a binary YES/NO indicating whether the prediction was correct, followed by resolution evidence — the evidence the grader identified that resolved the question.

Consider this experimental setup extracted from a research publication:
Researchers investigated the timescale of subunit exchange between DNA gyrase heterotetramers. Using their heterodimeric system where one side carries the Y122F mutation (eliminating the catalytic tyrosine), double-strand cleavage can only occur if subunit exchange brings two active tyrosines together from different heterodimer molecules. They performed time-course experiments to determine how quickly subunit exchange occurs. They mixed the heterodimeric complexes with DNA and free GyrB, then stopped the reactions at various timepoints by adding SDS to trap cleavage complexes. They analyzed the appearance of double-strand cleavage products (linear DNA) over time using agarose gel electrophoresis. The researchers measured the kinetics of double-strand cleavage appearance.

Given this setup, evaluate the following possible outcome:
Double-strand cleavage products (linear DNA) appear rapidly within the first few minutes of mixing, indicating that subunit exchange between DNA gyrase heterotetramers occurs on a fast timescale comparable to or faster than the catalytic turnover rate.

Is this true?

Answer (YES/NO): NO